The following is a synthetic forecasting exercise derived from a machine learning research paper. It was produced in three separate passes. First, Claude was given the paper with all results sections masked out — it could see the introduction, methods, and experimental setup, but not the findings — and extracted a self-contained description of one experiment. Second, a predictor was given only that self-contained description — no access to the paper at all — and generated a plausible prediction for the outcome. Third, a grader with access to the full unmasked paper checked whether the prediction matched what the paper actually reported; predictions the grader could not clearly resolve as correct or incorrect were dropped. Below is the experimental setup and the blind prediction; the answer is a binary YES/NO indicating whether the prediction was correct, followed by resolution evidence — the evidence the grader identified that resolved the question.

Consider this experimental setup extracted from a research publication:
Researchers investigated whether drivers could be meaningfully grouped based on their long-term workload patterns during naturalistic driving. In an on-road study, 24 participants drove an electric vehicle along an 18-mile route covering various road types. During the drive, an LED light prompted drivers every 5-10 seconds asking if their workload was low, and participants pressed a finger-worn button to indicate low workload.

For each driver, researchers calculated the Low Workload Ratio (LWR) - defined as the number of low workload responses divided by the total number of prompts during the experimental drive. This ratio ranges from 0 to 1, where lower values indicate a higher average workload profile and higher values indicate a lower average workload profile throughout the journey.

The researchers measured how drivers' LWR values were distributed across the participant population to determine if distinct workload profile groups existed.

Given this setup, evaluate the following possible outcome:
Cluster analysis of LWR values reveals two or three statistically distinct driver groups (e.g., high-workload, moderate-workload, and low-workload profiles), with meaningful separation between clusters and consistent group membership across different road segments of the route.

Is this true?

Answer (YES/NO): NO